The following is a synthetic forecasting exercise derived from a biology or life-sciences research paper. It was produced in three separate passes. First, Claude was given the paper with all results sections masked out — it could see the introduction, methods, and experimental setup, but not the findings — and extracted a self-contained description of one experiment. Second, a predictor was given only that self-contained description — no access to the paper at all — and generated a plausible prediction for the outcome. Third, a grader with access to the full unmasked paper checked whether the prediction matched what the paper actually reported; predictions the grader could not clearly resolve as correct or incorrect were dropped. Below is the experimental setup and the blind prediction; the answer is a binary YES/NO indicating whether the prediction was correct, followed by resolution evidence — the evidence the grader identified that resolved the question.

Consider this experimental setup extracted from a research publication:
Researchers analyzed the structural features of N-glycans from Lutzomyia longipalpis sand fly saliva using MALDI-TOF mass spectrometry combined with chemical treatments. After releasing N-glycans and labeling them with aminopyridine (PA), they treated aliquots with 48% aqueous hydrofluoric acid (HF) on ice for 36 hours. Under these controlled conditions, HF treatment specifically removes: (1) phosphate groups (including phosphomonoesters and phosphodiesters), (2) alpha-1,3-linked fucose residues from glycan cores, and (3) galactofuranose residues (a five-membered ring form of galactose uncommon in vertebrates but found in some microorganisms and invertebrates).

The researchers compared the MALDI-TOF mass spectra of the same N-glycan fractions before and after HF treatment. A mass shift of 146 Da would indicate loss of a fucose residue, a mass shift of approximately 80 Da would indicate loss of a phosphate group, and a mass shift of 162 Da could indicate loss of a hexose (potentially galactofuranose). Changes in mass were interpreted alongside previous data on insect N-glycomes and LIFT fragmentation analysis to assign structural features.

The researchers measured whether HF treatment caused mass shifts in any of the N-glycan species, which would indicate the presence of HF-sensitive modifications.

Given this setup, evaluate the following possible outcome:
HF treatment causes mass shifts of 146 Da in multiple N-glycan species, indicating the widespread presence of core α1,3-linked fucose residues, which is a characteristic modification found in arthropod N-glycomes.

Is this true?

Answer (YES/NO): NO